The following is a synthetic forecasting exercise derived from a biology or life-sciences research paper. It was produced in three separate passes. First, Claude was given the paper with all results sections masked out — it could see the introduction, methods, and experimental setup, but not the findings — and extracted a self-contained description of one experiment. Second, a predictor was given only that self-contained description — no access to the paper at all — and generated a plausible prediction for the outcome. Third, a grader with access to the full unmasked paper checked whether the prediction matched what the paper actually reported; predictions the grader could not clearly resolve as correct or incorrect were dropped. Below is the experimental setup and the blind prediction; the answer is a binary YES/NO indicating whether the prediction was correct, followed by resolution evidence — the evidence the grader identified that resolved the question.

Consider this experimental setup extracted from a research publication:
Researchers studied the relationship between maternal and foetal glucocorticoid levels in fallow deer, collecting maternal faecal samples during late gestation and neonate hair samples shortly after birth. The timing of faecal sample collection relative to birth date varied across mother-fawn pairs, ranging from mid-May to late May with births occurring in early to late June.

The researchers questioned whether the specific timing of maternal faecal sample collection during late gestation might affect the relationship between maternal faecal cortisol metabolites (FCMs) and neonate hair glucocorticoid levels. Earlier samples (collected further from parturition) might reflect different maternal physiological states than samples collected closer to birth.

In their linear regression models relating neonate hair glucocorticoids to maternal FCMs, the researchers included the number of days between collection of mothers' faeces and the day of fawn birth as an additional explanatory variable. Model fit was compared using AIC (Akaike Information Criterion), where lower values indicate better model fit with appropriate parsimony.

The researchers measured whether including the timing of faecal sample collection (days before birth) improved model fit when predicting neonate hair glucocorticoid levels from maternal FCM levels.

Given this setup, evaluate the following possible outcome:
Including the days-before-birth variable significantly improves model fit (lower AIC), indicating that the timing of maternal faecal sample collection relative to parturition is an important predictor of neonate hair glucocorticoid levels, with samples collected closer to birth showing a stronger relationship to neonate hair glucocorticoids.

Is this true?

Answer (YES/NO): NO